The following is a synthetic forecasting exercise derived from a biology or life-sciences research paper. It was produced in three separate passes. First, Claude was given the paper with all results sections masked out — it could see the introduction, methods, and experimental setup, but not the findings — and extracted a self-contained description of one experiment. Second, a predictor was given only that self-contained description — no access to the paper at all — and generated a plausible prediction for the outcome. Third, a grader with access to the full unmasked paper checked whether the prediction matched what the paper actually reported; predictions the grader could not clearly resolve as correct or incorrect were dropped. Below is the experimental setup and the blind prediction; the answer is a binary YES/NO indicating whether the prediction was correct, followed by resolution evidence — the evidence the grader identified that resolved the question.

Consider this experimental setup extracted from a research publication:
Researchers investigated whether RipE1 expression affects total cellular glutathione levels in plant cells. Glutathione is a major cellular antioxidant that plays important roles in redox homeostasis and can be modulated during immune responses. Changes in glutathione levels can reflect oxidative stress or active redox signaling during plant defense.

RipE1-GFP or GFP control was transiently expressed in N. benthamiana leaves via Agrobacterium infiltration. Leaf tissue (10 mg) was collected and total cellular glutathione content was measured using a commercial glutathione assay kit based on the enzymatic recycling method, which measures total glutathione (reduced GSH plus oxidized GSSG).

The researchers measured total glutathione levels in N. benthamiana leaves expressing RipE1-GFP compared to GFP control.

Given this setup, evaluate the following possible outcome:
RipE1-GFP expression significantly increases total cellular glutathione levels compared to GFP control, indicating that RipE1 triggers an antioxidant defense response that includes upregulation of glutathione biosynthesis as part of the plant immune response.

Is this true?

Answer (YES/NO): YES